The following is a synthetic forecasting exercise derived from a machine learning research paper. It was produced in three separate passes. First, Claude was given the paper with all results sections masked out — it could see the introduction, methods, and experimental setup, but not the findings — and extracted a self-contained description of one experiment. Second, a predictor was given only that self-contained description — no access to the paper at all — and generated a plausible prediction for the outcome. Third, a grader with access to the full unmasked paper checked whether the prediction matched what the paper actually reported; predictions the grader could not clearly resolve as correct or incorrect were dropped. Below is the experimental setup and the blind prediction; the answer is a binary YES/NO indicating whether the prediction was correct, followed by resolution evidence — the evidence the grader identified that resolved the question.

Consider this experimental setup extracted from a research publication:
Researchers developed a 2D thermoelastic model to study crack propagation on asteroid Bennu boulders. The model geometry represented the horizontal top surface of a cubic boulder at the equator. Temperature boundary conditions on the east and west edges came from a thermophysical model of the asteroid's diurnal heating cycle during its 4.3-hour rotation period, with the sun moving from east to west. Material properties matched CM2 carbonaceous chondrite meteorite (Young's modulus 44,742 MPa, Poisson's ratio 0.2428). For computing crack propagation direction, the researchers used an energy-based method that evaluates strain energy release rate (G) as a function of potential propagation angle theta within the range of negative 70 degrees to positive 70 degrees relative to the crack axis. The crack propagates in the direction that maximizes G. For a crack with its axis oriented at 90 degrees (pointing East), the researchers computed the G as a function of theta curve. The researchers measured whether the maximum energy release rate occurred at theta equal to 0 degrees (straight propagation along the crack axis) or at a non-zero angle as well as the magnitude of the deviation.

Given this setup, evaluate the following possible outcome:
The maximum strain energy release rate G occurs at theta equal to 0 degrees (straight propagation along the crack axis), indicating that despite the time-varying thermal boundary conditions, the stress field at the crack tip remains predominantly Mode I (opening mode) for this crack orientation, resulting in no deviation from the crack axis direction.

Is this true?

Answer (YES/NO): NO